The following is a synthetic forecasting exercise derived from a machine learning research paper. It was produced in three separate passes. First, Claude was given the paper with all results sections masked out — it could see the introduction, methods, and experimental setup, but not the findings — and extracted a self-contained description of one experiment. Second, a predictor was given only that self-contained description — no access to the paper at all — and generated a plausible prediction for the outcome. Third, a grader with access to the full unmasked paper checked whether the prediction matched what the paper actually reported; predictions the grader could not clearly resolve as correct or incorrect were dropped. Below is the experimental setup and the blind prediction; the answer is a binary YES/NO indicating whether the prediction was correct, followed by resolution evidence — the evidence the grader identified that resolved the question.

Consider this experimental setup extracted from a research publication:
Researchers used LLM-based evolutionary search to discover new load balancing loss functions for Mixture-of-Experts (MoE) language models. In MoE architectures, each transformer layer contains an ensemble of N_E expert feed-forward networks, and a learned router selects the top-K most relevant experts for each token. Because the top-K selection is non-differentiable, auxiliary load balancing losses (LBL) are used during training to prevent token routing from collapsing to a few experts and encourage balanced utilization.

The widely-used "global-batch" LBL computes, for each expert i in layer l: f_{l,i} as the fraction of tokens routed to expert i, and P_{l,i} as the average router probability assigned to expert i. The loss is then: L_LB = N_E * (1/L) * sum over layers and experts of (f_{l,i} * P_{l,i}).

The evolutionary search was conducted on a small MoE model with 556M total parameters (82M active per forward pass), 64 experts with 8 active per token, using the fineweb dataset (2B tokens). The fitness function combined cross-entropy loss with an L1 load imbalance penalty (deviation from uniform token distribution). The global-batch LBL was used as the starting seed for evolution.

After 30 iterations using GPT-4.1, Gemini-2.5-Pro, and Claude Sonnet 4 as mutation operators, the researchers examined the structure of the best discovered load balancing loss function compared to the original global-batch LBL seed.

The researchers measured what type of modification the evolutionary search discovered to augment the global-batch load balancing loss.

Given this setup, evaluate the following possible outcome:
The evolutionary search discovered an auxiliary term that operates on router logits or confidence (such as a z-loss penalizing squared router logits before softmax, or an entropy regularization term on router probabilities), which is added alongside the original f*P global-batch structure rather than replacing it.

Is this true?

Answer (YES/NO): NO